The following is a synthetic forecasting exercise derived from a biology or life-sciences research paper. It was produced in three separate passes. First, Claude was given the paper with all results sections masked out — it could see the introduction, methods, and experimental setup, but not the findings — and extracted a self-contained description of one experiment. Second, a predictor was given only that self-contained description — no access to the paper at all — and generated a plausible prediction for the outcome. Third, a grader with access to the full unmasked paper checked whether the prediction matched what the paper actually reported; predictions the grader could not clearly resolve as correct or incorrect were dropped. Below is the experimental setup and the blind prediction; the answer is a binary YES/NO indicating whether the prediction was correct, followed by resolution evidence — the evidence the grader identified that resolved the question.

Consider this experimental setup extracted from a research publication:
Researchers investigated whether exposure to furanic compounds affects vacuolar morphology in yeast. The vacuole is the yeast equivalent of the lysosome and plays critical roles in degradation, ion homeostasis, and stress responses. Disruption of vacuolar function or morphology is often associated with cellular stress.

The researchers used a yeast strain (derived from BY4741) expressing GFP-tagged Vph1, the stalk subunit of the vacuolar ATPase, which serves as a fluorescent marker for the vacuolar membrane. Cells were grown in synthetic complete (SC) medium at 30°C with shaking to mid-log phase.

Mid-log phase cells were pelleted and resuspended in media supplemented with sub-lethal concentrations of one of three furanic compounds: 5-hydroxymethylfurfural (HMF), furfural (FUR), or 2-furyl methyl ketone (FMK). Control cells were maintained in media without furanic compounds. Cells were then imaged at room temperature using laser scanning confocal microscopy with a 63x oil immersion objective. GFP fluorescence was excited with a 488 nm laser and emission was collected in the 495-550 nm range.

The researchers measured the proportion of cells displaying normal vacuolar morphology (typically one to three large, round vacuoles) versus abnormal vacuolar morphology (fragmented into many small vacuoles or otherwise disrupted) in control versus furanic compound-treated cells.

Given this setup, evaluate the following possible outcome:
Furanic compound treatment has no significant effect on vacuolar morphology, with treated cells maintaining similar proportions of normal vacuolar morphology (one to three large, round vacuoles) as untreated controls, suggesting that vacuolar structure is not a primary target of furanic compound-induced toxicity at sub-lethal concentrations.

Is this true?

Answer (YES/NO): NO